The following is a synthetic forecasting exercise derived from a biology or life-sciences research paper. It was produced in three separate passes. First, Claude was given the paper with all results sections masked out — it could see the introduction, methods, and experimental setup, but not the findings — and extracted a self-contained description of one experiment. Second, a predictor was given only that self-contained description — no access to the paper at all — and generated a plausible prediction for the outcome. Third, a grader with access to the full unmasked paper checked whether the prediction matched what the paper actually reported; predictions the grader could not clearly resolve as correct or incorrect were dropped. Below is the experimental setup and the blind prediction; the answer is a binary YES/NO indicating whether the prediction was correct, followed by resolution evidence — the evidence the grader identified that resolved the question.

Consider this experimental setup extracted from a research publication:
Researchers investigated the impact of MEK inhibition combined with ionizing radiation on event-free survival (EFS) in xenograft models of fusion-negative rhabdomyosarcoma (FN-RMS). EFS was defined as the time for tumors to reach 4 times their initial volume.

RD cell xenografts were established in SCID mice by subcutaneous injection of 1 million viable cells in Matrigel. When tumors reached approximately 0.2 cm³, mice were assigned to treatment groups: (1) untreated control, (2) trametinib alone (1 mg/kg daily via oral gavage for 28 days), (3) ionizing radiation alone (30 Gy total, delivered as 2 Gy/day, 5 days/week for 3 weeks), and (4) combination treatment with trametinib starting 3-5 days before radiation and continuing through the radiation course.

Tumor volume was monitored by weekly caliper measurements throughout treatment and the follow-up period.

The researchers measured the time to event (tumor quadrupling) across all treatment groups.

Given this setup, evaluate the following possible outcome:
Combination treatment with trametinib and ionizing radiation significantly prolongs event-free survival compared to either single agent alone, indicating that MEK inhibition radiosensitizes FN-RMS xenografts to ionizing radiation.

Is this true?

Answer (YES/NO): YES